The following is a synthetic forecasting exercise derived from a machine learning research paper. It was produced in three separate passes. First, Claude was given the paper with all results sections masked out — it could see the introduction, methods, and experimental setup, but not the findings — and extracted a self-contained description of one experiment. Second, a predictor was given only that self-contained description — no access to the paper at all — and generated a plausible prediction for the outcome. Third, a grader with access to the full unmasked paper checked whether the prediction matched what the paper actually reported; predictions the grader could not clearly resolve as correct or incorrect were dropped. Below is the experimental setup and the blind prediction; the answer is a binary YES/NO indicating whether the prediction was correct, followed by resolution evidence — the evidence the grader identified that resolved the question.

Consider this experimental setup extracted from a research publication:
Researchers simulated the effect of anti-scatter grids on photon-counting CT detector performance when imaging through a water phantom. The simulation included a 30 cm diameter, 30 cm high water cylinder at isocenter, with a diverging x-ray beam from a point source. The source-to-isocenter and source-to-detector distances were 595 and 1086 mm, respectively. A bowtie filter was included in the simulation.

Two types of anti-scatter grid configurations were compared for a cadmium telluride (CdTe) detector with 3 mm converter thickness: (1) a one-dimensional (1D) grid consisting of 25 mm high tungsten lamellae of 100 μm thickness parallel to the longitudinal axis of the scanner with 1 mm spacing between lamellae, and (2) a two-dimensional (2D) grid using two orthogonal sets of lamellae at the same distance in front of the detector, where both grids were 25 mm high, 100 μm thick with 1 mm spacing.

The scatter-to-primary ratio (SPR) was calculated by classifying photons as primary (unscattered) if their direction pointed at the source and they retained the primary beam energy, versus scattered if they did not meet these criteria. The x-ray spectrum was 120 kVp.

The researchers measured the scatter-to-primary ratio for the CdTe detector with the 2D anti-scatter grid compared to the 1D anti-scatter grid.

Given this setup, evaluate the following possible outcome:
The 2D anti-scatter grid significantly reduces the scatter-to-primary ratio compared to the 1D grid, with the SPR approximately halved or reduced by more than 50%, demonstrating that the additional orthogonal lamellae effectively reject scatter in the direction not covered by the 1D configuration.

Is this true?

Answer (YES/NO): YES